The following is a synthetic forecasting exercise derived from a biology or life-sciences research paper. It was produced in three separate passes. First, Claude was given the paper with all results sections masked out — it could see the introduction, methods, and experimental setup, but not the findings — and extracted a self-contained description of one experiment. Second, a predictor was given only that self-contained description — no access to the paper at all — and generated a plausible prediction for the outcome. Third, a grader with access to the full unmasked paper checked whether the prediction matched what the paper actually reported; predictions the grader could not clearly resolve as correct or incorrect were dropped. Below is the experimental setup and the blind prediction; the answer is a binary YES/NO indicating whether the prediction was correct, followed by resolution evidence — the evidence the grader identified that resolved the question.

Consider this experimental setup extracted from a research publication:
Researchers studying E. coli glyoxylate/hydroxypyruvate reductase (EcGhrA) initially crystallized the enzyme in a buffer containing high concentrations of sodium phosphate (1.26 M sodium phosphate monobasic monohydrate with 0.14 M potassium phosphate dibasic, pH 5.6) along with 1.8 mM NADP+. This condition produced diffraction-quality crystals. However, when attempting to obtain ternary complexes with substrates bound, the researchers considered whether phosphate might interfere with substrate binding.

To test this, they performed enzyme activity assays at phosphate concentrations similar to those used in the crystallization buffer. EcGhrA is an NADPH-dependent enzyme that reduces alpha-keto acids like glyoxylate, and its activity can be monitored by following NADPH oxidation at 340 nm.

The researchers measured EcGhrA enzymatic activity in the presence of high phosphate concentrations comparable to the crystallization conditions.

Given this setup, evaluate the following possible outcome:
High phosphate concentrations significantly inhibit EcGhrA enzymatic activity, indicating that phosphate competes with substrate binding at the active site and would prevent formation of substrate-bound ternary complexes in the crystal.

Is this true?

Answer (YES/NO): YES